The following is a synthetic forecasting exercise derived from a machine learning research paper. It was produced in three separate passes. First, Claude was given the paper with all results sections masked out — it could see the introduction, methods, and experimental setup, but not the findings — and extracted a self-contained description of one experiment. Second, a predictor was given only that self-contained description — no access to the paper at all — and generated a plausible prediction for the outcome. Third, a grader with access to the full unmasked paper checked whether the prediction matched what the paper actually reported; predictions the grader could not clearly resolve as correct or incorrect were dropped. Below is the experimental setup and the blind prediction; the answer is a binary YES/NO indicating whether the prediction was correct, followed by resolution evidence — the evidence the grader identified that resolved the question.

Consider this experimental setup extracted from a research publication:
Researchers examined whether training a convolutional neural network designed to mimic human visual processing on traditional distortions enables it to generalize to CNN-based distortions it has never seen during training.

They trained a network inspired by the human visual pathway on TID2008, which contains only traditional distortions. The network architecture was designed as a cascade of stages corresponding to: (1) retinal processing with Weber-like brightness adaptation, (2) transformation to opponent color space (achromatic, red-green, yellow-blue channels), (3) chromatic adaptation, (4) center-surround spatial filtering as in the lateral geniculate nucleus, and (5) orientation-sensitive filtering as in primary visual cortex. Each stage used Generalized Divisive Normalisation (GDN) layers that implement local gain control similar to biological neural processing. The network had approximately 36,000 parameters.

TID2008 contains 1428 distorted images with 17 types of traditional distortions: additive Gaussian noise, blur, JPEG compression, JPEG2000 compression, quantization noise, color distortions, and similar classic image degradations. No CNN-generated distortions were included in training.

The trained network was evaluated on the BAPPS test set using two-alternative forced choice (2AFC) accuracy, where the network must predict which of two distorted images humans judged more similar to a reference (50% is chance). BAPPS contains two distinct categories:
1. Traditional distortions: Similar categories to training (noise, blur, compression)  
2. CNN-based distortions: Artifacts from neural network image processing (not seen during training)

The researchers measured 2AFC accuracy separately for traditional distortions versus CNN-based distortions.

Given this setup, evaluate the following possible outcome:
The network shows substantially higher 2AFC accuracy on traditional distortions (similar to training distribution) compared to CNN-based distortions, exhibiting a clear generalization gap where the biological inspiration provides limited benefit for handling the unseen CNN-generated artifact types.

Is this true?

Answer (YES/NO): NO